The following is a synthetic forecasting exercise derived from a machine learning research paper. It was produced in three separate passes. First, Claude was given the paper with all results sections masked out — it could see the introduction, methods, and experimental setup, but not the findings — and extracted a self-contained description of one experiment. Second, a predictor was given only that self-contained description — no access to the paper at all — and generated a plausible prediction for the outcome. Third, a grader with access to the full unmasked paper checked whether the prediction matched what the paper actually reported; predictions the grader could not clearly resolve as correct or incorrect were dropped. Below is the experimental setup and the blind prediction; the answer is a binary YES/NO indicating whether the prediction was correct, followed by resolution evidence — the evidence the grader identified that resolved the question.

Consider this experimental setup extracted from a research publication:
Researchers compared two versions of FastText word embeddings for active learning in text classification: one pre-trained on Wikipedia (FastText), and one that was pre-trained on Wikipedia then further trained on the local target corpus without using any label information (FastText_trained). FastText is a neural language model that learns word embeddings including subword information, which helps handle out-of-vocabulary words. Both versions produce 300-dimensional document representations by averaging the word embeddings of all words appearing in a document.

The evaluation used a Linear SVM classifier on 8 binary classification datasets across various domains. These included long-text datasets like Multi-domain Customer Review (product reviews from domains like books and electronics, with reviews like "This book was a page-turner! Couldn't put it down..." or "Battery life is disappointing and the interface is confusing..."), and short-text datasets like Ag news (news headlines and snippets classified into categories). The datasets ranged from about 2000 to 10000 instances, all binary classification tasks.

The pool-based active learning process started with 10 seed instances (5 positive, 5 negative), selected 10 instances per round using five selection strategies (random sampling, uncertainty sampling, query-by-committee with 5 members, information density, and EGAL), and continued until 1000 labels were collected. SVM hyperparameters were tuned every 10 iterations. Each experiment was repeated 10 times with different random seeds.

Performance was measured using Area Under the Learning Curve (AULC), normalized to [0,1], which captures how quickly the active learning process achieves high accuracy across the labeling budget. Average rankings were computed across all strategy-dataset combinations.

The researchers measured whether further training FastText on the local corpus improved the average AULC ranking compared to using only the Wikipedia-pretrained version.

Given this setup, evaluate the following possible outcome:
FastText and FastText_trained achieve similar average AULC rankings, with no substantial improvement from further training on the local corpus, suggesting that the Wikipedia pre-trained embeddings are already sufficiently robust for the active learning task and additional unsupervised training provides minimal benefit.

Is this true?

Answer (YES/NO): YES